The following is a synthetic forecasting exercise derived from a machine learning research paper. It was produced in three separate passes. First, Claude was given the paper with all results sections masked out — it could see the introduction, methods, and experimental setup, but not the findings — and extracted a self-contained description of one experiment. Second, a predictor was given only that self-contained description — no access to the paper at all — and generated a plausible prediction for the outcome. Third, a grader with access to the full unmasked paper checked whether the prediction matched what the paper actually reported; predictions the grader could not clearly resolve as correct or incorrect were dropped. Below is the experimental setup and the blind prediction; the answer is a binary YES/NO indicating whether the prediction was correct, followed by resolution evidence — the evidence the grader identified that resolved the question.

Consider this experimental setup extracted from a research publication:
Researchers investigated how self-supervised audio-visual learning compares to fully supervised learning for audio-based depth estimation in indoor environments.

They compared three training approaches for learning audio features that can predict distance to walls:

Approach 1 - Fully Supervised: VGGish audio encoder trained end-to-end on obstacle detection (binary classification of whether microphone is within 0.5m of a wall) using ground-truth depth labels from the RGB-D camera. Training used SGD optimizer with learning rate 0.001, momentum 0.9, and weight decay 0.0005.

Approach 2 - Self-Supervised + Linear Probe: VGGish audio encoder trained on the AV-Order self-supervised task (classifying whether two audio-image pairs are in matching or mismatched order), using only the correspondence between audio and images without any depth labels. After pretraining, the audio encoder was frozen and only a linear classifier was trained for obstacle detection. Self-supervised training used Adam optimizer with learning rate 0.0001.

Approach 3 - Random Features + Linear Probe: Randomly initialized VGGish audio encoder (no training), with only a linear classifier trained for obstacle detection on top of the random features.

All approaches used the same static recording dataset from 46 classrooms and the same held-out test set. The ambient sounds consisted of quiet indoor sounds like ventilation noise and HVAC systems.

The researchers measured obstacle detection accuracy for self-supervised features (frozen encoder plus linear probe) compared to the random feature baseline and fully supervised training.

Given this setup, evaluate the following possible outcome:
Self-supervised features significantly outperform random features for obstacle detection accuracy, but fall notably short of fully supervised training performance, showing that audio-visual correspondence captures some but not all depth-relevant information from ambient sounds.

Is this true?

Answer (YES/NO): NO